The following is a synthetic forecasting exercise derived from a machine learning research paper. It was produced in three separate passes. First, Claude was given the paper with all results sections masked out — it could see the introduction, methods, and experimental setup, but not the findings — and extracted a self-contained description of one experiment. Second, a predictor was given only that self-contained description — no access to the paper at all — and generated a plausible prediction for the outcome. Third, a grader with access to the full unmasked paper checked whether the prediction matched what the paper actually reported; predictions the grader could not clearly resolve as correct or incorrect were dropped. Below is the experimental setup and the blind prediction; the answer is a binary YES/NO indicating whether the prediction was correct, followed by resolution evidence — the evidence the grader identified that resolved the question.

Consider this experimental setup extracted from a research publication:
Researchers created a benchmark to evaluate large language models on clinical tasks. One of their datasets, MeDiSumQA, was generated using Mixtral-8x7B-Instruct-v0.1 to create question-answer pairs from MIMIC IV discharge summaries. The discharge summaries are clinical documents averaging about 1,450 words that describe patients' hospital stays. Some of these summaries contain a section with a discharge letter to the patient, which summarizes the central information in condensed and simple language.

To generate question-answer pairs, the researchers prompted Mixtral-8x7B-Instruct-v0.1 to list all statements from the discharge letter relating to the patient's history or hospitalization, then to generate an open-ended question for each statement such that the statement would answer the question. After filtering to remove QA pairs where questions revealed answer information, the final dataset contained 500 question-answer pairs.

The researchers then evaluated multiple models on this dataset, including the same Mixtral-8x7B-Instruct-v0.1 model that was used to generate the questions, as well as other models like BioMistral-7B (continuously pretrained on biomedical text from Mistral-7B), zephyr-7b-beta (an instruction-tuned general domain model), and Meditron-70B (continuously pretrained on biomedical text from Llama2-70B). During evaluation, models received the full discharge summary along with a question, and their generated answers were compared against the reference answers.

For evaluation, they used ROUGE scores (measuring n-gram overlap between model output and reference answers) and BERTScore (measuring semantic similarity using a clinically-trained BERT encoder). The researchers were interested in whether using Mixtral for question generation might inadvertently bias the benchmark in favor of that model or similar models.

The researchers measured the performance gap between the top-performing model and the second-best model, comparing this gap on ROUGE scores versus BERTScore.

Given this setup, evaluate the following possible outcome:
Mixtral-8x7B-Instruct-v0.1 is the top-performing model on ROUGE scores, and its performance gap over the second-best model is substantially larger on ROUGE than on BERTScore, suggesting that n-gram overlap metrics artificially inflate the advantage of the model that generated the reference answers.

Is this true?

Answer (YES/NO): YES